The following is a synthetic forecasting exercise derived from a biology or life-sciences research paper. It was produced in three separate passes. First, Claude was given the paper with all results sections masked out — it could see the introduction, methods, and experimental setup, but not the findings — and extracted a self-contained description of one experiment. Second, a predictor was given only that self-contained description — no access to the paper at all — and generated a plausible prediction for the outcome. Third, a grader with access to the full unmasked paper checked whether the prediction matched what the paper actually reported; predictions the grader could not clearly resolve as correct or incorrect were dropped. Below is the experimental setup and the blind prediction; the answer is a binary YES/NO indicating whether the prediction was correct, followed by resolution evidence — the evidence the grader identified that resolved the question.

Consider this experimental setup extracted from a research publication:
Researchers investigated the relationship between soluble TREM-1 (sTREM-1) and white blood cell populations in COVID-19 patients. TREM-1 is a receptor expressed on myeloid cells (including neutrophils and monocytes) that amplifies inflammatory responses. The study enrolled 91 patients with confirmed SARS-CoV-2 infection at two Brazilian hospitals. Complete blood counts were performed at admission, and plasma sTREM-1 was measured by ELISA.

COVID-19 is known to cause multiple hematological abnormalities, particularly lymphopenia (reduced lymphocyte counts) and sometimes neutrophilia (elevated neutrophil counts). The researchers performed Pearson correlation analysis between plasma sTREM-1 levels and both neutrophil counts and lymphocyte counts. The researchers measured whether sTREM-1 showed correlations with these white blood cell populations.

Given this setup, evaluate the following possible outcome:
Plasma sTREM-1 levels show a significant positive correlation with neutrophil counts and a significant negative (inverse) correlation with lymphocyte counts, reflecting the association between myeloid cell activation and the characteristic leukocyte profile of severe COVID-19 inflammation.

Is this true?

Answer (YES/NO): YES